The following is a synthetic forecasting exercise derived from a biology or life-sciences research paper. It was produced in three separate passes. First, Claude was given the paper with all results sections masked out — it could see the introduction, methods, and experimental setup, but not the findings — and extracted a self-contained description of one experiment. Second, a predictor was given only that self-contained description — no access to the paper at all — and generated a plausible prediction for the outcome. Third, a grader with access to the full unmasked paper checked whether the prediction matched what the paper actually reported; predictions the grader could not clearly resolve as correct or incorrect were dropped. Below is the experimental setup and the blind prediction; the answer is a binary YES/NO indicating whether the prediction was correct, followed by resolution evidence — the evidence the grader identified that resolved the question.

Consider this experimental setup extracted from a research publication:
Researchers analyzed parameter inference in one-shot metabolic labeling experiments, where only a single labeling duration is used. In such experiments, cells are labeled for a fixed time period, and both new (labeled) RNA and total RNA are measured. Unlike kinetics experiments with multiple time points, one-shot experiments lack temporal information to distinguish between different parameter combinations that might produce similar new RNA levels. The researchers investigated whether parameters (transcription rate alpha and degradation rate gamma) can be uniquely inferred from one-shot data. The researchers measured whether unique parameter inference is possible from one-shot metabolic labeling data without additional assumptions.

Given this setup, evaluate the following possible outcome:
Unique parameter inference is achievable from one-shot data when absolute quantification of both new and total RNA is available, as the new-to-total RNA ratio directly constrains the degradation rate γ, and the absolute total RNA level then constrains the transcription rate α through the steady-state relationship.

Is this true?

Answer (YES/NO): YES